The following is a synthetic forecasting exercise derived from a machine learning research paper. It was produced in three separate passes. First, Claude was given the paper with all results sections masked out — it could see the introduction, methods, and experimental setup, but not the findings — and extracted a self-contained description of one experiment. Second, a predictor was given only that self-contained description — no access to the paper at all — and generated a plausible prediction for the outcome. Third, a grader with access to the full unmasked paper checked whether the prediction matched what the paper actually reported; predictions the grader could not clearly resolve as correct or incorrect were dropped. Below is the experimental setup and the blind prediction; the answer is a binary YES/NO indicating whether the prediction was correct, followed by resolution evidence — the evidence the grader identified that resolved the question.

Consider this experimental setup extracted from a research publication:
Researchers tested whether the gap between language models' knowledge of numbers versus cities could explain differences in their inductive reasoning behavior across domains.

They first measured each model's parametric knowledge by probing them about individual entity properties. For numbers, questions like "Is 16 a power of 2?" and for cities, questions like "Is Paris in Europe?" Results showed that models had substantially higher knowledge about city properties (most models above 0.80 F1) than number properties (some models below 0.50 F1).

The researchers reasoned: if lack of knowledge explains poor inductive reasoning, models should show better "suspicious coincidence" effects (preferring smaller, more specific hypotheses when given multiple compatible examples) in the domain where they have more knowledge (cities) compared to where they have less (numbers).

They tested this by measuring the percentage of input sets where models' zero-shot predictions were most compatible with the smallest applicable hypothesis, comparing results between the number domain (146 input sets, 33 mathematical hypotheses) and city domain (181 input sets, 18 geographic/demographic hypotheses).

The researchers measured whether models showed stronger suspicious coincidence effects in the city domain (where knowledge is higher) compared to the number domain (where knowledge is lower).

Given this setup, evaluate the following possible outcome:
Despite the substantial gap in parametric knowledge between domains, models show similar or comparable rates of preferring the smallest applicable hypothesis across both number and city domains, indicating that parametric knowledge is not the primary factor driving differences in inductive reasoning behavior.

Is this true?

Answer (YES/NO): YES